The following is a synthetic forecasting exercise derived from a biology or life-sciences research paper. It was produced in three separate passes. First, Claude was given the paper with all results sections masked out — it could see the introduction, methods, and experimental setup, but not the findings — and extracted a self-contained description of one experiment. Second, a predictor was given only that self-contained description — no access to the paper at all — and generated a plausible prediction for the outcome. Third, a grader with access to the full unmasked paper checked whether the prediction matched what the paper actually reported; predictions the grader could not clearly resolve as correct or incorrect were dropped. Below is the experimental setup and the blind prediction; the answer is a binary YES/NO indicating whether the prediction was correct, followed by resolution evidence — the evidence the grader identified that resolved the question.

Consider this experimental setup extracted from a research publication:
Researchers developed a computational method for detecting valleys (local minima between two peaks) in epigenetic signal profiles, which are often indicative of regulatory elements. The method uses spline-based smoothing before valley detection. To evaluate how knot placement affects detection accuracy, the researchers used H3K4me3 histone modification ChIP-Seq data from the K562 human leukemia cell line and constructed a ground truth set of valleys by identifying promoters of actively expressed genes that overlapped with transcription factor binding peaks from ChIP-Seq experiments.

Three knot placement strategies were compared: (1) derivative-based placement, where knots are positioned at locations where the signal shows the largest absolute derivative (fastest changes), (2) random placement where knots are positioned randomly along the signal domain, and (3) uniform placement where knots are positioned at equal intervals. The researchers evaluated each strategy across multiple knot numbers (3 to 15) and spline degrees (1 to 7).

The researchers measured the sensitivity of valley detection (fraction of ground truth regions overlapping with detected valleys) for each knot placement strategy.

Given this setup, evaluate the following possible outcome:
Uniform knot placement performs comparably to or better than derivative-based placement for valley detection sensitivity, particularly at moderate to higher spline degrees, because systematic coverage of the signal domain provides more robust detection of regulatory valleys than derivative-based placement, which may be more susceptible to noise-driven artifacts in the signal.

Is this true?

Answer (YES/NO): YES